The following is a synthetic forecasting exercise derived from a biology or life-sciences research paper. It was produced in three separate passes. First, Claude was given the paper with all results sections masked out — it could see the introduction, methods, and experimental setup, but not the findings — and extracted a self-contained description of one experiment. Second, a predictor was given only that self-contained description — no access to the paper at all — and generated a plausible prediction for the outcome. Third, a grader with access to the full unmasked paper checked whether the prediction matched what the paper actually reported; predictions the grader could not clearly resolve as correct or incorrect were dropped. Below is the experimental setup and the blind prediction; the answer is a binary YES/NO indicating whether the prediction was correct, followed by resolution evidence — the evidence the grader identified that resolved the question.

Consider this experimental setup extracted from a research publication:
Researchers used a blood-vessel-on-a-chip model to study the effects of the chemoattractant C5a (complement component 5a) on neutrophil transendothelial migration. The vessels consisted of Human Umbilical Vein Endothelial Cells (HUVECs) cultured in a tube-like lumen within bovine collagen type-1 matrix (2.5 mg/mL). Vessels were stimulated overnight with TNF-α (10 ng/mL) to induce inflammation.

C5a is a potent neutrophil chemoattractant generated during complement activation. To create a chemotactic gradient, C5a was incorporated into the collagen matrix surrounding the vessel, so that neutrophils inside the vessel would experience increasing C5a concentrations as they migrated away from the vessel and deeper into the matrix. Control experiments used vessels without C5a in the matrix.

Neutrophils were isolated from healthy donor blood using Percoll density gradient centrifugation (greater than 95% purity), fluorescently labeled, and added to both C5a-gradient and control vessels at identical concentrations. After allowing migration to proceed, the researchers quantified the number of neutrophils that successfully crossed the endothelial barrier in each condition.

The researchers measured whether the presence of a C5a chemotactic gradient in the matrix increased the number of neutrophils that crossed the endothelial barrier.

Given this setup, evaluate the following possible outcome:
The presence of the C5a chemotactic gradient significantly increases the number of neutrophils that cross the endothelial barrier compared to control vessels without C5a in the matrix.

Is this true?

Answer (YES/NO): NO